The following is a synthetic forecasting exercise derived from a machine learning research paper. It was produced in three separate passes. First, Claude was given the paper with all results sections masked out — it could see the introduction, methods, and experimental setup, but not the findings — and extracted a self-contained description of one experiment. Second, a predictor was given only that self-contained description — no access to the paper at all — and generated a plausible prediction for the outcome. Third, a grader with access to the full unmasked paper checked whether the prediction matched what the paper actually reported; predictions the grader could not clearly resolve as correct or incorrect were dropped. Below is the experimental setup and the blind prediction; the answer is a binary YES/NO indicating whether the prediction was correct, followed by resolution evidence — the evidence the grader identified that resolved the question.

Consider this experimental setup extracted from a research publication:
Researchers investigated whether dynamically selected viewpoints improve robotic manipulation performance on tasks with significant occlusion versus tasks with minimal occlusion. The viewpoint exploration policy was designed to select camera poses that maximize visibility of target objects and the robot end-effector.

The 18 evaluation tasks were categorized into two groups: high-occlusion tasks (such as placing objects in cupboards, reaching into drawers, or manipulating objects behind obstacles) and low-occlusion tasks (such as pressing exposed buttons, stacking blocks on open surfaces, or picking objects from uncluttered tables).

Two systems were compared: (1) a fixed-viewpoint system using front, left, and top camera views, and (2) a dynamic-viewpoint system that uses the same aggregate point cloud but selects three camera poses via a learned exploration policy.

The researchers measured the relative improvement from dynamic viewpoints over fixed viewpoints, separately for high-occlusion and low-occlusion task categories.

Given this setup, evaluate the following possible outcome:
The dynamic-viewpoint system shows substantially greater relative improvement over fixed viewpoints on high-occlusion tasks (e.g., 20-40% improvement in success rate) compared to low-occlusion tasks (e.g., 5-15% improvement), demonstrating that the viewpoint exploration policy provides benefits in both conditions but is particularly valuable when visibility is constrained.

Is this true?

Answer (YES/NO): NO